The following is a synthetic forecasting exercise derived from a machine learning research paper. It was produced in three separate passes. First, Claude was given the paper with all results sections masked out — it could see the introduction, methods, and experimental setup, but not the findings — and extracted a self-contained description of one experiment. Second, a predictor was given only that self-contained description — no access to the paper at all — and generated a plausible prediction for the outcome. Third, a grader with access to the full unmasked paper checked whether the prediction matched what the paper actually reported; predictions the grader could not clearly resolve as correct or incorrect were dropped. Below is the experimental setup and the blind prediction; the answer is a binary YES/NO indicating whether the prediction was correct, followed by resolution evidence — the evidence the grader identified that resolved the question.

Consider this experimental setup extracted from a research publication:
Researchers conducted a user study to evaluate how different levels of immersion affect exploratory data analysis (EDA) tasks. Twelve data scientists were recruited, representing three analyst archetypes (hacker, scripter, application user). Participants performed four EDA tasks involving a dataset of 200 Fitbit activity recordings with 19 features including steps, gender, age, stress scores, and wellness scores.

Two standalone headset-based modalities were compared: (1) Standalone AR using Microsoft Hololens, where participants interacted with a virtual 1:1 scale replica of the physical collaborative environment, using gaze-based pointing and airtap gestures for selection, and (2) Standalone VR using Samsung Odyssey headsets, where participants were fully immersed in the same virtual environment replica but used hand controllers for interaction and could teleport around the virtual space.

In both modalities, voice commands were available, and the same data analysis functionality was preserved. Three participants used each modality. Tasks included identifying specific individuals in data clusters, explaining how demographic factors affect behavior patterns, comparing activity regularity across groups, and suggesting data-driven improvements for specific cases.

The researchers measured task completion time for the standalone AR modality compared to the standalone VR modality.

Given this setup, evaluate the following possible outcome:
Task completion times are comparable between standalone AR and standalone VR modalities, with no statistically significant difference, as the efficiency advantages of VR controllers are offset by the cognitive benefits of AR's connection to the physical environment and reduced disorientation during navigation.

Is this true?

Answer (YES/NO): NO